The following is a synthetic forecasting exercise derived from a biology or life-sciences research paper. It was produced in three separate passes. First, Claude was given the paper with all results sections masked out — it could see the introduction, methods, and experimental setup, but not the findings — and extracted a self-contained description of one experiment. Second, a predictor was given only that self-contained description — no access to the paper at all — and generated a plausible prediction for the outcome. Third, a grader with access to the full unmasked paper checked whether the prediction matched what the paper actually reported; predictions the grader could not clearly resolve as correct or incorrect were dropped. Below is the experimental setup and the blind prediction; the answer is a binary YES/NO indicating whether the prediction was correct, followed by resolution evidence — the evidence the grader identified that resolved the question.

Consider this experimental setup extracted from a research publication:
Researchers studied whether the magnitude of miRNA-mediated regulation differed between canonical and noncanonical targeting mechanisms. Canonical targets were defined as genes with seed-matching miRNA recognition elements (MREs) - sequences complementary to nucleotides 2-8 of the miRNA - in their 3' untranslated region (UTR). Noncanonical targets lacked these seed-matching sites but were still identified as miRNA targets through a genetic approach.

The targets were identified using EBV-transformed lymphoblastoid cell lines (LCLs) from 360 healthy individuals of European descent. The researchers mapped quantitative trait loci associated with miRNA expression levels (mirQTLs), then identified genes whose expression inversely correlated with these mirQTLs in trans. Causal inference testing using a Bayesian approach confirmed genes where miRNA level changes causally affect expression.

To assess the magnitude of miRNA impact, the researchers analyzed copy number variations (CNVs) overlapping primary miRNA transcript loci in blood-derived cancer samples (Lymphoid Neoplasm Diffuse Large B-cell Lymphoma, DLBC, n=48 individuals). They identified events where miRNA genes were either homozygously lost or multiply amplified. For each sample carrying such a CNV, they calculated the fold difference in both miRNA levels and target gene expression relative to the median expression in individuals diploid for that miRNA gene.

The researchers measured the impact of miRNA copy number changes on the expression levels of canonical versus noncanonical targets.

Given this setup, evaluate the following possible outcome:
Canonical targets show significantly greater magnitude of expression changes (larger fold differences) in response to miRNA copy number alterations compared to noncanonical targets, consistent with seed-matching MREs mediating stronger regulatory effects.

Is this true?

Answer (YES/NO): NO